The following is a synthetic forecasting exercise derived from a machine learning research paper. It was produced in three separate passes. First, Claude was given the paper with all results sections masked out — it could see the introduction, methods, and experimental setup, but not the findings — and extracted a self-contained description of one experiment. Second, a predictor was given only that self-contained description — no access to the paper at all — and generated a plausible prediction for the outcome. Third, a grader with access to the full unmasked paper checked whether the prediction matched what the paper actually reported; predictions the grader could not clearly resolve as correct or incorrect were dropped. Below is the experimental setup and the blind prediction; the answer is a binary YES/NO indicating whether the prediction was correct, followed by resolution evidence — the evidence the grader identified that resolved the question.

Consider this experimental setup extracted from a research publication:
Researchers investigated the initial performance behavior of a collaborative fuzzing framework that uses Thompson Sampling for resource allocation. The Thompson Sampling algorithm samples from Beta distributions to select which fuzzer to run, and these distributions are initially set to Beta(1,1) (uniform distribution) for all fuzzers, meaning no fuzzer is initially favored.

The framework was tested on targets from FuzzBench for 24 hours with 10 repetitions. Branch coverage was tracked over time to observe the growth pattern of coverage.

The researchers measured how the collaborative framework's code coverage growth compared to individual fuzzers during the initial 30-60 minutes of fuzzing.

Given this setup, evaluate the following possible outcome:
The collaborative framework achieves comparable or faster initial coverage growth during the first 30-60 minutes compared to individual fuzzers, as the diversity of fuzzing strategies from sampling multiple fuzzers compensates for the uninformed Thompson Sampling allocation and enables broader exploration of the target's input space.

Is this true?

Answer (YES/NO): NO